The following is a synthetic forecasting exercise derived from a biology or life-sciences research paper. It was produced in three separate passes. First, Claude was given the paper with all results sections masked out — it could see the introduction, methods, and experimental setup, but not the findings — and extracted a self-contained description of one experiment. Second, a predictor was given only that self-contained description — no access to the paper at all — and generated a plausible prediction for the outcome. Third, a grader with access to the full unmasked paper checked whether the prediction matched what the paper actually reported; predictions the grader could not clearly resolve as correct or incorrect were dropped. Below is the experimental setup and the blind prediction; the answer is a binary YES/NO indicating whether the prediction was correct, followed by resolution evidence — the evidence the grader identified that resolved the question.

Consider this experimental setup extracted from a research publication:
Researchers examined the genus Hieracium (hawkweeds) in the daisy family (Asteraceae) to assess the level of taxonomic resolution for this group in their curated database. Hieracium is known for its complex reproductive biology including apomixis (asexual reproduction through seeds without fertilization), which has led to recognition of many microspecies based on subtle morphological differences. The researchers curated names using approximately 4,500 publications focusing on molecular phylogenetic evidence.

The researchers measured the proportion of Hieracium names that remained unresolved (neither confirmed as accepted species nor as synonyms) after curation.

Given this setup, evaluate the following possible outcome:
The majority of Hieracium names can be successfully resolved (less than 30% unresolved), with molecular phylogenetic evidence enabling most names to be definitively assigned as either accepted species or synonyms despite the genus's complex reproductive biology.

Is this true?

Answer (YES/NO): NO